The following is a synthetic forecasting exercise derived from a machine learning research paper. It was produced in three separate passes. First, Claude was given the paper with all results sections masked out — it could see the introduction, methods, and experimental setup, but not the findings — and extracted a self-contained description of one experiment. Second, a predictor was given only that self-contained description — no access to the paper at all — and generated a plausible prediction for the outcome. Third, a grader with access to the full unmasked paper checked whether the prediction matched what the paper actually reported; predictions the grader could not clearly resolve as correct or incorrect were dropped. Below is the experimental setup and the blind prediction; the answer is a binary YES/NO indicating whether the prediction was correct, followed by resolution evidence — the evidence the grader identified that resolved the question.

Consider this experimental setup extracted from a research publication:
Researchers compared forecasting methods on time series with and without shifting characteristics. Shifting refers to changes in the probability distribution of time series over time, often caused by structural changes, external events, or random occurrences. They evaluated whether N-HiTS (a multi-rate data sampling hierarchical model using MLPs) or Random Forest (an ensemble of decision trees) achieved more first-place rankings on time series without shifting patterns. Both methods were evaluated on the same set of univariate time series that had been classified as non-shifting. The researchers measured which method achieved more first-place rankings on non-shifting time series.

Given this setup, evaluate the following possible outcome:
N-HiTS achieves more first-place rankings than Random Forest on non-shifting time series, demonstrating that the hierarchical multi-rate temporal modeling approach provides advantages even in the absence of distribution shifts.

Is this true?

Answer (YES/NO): NO